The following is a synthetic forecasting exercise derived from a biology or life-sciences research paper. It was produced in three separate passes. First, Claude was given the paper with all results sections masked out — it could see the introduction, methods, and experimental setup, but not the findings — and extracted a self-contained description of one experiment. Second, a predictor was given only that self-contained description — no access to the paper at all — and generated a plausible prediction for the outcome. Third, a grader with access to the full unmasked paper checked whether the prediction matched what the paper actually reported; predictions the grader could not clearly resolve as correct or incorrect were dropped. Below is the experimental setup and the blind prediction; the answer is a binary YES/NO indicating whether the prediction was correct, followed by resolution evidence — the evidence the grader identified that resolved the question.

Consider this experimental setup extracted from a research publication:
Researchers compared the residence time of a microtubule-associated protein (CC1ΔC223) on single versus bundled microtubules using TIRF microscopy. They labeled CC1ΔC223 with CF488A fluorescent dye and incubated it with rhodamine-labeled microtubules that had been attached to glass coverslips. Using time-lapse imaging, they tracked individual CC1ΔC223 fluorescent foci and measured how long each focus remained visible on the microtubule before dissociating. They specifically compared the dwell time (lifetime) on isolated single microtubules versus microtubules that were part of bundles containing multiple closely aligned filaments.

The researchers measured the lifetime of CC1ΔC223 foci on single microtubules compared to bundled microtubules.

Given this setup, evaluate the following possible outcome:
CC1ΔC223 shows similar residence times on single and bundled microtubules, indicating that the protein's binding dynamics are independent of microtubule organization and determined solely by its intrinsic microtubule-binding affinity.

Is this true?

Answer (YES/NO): NO